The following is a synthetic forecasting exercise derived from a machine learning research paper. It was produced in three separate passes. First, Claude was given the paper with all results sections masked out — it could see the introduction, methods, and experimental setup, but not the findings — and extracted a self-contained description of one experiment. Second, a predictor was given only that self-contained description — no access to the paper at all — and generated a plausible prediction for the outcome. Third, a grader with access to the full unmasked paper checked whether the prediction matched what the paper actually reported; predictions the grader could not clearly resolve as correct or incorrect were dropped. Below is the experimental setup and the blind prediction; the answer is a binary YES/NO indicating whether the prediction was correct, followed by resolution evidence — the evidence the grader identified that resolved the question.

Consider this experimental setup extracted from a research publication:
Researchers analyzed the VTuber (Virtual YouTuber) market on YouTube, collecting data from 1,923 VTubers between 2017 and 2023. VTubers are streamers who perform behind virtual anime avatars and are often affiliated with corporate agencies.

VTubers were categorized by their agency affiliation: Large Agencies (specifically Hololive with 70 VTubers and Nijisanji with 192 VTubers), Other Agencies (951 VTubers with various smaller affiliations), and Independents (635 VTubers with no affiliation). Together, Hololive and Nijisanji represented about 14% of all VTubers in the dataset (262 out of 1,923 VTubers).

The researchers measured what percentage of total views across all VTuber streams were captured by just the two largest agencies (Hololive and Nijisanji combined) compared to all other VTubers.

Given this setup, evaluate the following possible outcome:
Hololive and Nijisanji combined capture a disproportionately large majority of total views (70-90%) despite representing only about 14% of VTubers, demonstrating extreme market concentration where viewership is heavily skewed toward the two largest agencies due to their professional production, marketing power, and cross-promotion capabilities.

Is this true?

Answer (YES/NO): YES